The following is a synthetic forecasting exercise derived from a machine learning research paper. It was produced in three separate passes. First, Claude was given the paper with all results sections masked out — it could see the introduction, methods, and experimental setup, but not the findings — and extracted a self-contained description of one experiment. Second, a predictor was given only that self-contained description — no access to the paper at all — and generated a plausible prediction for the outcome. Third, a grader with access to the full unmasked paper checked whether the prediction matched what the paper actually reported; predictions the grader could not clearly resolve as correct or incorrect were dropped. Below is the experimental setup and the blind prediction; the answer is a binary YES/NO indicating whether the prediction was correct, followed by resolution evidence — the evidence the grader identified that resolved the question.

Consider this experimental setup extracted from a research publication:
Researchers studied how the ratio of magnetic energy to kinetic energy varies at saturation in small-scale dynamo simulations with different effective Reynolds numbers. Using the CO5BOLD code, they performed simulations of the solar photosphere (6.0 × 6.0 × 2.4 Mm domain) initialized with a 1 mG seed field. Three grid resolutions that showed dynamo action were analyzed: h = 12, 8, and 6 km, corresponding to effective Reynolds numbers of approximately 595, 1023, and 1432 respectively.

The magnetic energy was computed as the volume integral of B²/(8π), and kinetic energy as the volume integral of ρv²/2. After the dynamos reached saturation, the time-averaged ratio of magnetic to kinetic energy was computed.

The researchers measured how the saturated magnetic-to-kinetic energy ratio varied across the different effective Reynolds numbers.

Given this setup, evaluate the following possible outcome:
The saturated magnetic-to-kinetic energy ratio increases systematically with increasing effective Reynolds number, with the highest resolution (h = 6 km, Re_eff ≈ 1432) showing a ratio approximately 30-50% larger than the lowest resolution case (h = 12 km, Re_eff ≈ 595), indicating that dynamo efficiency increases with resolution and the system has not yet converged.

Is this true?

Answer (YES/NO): NO